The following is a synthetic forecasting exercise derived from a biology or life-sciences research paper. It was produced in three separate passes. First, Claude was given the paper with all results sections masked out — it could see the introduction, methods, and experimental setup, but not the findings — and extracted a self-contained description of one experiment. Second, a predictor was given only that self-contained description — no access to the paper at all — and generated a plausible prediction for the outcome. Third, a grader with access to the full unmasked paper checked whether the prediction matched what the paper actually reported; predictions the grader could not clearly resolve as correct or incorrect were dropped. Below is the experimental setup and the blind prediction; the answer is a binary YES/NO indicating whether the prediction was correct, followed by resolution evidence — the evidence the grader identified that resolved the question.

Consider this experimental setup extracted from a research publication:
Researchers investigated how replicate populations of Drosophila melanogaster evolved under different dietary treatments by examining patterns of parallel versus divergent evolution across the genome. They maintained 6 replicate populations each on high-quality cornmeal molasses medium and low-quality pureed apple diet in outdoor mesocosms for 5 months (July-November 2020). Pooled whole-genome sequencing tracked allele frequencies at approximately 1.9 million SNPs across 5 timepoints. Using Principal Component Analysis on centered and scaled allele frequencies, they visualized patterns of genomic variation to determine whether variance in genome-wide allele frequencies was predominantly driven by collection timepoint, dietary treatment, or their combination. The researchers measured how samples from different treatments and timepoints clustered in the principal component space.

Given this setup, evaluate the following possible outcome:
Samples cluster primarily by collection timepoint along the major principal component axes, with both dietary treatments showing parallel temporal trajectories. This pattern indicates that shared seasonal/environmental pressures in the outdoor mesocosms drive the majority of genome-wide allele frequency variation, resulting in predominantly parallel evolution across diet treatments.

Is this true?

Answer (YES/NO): YES